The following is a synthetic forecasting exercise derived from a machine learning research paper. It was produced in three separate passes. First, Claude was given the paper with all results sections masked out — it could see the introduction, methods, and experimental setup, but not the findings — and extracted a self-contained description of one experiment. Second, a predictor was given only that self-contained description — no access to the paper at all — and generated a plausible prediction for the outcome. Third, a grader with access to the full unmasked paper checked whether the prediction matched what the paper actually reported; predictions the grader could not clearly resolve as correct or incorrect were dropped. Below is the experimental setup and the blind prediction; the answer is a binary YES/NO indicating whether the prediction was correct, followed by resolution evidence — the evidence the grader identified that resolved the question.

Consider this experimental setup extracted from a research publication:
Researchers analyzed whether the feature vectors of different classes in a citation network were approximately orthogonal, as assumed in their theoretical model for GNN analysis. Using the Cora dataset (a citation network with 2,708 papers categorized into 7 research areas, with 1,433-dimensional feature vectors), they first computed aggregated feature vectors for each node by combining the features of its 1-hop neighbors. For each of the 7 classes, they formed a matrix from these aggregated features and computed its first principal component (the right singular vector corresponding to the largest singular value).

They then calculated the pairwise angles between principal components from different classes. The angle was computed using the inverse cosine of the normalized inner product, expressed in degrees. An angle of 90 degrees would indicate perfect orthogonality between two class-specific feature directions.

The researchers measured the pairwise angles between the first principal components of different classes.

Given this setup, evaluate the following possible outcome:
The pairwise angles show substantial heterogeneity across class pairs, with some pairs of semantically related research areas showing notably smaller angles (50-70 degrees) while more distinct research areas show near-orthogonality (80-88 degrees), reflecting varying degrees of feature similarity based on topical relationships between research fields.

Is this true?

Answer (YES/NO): NO